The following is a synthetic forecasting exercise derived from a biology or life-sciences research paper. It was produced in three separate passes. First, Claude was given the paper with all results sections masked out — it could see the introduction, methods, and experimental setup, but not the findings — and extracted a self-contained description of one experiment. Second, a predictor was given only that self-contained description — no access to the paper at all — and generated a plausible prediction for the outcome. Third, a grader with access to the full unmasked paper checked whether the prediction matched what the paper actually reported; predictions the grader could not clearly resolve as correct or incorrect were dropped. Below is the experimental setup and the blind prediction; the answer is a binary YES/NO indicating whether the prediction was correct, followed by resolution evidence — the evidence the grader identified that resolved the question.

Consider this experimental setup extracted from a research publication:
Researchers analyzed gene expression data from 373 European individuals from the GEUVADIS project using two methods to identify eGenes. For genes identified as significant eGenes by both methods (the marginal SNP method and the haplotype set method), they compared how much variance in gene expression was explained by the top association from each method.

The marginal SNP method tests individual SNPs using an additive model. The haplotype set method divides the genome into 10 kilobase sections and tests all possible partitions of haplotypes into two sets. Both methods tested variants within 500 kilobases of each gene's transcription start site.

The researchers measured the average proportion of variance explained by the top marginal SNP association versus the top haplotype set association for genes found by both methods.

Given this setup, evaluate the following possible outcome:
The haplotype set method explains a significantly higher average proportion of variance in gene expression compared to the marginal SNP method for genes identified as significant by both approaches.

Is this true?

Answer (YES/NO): NO